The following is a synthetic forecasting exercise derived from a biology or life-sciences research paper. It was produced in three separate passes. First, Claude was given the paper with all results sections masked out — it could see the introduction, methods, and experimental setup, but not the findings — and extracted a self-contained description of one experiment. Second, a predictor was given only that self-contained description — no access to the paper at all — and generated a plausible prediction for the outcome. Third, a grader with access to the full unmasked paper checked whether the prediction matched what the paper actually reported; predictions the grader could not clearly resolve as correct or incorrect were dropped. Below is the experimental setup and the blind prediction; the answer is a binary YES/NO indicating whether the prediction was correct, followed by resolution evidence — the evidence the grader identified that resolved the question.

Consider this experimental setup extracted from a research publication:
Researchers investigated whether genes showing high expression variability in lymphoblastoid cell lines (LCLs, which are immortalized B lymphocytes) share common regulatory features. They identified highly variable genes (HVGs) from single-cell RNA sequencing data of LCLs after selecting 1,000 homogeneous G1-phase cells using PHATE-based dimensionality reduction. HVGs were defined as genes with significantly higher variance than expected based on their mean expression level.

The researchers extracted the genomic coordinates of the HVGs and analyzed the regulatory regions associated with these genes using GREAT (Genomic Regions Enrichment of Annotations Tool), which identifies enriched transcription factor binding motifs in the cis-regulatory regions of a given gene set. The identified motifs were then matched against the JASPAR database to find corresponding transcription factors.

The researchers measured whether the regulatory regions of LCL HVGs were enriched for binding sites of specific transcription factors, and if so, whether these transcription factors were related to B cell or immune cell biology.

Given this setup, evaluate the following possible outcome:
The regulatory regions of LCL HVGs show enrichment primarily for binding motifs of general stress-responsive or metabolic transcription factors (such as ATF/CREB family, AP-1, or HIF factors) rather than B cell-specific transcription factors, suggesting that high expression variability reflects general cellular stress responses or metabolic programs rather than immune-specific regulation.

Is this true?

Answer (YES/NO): NO